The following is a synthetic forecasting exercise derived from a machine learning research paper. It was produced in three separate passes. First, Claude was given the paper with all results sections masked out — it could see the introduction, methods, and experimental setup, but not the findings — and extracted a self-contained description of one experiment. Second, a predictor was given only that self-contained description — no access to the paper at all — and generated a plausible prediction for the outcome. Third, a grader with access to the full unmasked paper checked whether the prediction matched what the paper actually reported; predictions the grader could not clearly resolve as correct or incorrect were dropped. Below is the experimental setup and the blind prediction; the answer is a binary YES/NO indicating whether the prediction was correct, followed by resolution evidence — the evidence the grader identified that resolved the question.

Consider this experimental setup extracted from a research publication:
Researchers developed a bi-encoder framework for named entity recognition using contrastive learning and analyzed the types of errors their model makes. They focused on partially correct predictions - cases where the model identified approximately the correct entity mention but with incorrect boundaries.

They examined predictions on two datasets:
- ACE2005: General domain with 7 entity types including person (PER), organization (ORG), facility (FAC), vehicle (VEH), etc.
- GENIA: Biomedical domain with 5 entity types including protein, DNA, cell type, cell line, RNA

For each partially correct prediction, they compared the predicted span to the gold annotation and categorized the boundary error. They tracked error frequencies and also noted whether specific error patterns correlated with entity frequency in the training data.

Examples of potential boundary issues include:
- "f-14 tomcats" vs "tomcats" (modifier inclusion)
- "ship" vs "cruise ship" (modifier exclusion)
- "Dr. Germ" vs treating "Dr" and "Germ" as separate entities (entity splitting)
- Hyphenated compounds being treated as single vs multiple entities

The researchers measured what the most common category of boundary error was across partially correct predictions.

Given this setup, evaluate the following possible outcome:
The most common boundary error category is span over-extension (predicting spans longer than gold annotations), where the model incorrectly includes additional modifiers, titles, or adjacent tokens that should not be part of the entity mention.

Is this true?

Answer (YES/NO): NO